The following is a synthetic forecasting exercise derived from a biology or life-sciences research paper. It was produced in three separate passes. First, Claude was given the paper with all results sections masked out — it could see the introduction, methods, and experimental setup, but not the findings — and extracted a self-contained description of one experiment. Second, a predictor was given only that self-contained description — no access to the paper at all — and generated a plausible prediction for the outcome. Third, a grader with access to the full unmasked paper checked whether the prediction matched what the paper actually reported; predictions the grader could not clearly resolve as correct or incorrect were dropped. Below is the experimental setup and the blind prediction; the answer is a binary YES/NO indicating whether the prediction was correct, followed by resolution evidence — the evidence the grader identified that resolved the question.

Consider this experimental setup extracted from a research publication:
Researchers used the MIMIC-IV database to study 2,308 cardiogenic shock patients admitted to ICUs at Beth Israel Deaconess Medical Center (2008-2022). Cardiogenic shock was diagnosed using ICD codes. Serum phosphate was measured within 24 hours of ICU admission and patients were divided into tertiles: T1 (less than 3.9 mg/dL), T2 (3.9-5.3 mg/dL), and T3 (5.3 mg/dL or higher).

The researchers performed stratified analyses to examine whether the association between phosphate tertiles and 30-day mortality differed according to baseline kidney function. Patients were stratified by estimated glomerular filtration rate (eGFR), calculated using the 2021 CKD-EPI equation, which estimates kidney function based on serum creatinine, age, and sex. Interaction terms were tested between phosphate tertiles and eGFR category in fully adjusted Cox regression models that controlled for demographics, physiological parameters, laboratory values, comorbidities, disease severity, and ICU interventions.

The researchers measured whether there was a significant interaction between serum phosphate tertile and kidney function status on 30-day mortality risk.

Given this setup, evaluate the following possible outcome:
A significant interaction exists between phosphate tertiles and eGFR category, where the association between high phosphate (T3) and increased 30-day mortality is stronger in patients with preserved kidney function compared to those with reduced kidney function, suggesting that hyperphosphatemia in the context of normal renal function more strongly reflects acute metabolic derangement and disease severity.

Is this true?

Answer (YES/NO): NO